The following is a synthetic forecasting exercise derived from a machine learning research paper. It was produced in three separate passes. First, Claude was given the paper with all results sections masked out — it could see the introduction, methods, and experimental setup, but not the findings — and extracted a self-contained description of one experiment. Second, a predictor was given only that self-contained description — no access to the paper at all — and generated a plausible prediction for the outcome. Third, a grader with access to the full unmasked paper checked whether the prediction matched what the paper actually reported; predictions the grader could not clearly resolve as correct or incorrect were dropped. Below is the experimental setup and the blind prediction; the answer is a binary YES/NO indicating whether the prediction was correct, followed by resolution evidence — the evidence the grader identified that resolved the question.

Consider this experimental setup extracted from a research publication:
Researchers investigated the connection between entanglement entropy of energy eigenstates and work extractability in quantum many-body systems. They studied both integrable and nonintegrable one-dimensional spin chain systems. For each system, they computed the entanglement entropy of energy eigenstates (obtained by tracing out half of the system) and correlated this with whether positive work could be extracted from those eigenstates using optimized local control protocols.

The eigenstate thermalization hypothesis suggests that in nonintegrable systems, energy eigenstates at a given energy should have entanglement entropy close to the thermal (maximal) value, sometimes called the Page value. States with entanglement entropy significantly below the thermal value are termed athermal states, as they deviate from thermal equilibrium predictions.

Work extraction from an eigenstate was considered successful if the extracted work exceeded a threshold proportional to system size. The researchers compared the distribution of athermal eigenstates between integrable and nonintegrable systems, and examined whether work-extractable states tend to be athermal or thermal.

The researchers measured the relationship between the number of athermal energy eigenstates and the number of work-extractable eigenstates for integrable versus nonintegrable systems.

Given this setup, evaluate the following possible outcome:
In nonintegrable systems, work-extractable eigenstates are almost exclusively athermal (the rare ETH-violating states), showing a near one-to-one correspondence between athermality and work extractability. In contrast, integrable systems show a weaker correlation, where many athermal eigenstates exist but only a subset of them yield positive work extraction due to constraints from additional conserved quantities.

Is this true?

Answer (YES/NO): NO